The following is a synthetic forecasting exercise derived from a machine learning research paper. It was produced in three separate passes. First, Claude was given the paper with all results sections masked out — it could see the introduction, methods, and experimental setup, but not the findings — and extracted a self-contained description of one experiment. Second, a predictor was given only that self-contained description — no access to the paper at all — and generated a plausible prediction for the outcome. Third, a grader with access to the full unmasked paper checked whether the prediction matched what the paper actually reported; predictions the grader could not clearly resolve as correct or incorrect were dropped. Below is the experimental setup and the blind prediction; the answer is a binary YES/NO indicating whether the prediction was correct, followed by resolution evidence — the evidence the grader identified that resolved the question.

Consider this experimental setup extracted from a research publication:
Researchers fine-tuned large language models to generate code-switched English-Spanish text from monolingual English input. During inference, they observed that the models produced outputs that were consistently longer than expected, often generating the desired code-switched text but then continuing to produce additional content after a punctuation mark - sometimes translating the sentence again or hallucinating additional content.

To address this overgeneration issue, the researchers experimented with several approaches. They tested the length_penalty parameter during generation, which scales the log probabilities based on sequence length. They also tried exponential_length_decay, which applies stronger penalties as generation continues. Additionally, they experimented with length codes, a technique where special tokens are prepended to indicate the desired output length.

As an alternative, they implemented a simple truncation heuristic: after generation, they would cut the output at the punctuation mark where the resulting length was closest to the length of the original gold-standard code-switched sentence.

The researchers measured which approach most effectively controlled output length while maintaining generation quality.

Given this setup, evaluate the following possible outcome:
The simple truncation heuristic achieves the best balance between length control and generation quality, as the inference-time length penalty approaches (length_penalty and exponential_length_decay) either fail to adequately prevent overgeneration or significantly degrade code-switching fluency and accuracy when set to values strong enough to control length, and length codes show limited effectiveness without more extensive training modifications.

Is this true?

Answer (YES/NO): NO